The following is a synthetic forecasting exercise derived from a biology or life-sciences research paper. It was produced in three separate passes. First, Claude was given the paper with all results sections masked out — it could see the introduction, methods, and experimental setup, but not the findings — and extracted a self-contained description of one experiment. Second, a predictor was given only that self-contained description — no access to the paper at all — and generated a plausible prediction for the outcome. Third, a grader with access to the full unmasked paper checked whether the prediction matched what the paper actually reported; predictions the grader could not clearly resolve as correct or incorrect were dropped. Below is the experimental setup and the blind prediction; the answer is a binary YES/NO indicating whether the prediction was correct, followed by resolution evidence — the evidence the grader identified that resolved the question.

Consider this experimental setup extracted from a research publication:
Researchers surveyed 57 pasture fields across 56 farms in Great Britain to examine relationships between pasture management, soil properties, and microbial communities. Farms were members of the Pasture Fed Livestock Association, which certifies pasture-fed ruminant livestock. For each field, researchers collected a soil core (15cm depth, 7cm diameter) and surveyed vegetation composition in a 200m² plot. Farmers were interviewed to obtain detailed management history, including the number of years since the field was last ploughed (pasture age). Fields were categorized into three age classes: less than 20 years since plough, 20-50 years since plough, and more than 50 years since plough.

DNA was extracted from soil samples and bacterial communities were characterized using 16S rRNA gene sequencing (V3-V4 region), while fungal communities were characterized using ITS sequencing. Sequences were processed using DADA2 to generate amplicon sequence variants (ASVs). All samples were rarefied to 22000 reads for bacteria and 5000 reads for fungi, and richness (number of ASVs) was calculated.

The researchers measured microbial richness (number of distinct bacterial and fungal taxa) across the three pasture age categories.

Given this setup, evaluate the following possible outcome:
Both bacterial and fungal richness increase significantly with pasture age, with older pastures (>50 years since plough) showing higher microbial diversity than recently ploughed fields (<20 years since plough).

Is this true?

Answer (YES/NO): NO